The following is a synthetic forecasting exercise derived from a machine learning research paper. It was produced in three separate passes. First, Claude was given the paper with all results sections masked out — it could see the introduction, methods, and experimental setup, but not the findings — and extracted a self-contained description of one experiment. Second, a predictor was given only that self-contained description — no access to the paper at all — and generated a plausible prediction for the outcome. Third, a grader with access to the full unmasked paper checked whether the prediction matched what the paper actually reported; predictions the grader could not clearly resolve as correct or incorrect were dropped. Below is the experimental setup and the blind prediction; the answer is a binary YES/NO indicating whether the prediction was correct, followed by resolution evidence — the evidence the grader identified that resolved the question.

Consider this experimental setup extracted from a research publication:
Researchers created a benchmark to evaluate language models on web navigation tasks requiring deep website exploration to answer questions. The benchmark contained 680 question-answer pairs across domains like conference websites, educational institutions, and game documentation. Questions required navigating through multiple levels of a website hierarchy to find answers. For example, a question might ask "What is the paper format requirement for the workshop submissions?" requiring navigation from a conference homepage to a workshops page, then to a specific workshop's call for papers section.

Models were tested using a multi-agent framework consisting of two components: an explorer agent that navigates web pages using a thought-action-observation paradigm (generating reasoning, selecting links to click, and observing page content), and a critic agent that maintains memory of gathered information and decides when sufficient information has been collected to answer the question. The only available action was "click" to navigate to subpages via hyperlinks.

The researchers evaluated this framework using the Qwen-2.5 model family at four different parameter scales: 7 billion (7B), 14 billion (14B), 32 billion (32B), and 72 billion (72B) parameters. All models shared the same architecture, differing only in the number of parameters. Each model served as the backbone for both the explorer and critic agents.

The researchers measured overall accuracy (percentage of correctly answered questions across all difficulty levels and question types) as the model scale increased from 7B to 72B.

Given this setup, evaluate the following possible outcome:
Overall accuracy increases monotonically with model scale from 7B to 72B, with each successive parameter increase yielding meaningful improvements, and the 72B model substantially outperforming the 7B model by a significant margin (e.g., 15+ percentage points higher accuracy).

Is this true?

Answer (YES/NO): NO